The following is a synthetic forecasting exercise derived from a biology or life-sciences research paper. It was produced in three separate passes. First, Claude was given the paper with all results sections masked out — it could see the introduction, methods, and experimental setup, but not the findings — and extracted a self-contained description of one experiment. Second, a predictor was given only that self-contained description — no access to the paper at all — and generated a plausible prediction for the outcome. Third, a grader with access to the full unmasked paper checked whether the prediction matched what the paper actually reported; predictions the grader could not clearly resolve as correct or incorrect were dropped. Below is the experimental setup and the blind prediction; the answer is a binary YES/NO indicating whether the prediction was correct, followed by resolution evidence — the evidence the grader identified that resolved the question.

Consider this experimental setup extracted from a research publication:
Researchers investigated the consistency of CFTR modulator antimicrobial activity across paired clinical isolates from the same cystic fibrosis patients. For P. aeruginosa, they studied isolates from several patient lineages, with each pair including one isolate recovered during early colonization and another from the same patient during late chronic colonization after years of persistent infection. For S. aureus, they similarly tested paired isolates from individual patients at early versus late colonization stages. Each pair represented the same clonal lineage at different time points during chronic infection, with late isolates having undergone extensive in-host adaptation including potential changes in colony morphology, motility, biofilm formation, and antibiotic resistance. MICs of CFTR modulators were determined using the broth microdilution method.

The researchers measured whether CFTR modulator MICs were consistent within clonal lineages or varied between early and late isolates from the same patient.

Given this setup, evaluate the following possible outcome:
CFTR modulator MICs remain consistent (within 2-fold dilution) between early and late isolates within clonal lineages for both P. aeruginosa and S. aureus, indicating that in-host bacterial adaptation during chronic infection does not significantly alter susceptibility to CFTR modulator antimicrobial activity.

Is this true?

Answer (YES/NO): YES